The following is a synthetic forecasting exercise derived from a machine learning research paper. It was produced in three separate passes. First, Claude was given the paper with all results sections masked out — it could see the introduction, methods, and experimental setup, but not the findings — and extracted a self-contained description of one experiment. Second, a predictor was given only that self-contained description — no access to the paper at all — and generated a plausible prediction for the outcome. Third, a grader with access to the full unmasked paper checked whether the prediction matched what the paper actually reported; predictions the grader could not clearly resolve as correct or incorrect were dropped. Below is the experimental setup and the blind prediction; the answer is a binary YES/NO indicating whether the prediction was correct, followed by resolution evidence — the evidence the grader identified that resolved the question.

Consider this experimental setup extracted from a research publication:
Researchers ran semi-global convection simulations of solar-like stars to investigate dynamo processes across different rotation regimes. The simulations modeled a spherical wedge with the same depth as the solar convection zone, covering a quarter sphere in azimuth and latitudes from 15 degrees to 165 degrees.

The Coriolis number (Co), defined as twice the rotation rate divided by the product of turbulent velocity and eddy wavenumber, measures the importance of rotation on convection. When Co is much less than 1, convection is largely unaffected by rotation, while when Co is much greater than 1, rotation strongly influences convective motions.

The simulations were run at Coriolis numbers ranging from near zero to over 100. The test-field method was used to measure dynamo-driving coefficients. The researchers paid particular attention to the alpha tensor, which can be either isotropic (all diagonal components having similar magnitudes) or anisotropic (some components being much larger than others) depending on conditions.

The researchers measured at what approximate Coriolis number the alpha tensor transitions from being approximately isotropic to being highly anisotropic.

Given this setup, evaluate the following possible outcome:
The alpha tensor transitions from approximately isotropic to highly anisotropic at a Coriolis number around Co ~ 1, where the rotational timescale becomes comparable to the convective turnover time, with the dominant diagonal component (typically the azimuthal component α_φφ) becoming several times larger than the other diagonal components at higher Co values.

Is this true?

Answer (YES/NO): NO